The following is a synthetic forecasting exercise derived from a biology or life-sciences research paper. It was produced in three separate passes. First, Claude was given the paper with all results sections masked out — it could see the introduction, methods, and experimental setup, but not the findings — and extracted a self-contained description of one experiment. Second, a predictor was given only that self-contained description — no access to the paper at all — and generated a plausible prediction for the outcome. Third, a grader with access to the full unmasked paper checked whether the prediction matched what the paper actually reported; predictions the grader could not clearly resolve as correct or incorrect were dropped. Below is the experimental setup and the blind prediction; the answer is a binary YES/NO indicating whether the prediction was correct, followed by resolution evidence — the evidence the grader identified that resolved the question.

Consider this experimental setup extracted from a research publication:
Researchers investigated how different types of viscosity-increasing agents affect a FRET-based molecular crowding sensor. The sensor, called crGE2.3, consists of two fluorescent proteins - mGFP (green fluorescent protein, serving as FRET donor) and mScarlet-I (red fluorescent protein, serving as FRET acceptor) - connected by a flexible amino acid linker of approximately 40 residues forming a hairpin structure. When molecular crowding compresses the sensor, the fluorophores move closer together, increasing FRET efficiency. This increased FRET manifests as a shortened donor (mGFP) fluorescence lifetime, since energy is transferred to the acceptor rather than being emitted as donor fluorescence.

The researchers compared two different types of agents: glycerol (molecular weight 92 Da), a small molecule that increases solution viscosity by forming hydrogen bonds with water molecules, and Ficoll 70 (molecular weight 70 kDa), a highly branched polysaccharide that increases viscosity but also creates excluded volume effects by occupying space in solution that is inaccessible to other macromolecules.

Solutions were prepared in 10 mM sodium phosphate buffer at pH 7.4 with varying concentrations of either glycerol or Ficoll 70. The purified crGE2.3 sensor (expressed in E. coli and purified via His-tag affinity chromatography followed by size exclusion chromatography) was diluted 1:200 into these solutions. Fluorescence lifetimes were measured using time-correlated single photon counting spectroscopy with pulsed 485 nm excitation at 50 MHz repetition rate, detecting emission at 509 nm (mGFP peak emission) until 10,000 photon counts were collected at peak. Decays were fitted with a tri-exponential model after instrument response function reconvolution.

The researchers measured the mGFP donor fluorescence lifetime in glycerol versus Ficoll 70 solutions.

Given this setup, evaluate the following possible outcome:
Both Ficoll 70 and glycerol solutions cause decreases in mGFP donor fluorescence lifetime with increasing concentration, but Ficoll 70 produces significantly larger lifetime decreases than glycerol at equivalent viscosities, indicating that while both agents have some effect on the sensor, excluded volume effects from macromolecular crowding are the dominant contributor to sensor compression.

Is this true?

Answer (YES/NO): NO